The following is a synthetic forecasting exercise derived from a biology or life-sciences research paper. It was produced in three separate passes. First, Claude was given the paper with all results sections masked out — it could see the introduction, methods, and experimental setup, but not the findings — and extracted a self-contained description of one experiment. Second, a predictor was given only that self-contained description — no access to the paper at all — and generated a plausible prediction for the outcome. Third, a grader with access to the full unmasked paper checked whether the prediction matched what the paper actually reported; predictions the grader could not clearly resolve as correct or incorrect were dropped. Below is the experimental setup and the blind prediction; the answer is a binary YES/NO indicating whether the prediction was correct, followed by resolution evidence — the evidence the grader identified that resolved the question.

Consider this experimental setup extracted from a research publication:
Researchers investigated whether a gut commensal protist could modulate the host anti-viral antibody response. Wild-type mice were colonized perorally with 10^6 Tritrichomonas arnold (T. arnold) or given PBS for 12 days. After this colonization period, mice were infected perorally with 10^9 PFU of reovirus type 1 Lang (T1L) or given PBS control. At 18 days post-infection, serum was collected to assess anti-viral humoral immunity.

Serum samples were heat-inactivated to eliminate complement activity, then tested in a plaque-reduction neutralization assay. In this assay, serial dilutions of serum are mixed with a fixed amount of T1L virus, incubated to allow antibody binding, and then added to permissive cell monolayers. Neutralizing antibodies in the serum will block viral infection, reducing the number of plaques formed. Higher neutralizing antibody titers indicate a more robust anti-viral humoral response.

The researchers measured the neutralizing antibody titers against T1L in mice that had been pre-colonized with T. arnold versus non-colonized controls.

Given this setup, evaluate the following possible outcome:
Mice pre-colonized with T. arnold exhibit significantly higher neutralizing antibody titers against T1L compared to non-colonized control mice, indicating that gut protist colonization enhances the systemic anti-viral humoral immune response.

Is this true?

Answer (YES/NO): NO